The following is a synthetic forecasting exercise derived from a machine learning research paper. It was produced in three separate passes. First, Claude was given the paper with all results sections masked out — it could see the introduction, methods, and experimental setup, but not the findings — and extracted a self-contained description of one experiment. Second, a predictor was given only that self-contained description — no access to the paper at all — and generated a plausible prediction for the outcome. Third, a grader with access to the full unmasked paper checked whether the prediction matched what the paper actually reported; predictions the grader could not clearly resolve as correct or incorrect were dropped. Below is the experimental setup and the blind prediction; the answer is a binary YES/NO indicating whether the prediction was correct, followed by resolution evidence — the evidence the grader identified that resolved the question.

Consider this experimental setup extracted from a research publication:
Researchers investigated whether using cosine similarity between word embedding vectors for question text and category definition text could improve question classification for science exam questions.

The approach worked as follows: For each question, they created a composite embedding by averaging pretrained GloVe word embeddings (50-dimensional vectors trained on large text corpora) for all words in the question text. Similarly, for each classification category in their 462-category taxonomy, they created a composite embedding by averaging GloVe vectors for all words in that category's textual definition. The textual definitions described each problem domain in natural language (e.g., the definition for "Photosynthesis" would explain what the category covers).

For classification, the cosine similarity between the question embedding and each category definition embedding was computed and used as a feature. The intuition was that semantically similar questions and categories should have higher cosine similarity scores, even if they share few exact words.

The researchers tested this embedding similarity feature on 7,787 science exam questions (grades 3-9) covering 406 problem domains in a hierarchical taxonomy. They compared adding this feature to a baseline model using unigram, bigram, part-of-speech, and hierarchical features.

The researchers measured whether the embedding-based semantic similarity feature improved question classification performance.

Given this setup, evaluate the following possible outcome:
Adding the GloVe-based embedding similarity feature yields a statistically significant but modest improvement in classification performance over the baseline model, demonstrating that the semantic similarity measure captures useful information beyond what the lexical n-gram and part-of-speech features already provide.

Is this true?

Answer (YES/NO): NO